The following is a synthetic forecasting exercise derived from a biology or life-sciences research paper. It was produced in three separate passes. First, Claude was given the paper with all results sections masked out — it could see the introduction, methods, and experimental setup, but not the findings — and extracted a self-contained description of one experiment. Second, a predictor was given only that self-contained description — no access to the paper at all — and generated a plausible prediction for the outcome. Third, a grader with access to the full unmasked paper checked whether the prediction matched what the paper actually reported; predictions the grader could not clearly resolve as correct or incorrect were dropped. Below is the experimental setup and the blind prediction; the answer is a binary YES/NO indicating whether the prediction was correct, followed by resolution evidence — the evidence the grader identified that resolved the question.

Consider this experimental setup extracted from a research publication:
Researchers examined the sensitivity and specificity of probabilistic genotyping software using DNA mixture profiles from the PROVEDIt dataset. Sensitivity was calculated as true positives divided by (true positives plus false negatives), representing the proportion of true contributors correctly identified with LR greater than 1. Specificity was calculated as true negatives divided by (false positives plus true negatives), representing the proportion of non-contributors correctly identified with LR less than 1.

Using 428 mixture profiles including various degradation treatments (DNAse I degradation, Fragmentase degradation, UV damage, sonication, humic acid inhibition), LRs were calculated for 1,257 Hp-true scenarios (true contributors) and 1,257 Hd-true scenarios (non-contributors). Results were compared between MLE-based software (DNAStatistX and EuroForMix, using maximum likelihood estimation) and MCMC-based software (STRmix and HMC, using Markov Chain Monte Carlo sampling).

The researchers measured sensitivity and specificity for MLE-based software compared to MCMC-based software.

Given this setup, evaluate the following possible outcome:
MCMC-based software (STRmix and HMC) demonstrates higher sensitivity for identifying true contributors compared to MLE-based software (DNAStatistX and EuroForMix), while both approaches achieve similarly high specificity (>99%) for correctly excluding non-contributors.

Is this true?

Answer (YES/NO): NO